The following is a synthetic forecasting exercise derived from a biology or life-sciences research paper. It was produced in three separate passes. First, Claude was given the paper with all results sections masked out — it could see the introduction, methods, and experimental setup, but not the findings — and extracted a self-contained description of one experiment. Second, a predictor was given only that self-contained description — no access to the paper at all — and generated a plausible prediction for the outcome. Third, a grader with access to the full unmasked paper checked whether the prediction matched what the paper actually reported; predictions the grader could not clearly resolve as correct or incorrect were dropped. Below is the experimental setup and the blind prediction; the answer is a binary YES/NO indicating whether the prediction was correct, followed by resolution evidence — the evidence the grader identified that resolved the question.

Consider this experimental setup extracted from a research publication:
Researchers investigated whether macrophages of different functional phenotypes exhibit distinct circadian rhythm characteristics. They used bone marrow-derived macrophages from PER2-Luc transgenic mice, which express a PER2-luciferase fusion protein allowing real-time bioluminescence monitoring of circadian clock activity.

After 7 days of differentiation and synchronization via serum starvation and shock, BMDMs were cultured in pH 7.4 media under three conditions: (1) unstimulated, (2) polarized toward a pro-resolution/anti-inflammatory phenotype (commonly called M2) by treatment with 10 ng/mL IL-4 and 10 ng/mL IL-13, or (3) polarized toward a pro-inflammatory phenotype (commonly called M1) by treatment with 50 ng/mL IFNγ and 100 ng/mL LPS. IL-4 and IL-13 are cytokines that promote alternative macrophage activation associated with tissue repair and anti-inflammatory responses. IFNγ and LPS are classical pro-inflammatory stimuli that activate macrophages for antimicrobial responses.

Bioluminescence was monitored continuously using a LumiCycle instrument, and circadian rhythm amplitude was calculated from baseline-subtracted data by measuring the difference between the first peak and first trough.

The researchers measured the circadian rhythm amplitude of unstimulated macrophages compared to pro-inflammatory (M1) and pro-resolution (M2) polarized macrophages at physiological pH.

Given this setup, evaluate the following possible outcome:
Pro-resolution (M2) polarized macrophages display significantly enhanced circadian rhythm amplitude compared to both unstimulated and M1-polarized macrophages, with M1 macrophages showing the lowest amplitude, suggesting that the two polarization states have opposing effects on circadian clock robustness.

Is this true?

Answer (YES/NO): YES